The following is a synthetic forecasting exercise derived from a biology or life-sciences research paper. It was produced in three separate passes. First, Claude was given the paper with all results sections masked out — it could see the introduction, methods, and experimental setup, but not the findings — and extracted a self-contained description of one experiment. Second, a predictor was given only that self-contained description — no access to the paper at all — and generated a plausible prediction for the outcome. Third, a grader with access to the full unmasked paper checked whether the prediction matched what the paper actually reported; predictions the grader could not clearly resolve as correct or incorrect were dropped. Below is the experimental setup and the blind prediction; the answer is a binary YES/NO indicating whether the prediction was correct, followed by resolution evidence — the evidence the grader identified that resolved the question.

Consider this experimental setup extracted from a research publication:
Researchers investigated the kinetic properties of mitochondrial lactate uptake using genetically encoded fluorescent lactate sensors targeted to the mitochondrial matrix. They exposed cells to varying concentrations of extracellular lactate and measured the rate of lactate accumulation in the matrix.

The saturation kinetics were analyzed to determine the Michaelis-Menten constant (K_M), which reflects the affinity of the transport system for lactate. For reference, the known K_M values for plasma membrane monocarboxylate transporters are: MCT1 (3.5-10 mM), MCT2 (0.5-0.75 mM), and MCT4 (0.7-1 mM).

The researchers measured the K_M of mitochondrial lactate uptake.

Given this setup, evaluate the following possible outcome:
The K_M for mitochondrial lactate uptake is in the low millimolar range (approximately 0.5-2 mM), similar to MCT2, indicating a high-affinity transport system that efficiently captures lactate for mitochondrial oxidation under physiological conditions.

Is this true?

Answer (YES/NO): YES